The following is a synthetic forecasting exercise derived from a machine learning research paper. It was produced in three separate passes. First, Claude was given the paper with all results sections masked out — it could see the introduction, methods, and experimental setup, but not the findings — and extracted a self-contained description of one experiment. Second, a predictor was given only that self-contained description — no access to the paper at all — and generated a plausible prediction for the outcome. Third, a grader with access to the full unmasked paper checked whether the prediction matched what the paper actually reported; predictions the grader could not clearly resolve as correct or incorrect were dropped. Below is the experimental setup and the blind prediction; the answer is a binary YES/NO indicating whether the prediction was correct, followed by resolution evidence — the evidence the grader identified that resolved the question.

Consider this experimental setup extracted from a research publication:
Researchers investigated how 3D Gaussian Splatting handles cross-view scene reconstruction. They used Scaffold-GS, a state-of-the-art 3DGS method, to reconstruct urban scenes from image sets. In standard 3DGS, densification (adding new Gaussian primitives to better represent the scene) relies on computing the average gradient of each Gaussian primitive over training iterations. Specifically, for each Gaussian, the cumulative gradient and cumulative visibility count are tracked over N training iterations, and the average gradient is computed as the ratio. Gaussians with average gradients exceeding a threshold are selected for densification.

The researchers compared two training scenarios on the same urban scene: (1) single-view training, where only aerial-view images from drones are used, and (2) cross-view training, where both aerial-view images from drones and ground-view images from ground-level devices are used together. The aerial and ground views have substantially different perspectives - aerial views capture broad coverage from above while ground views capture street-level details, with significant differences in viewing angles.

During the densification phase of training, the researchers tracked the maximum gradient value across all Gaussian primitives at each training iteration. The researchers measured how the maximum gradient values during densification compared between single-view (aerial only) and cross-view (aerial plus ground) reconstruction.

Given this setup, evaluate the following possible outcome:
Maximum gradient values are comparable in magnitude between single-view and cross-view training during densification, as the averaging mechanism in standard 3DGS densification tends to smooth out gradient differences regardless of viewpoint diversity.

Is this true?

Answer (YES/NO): NO